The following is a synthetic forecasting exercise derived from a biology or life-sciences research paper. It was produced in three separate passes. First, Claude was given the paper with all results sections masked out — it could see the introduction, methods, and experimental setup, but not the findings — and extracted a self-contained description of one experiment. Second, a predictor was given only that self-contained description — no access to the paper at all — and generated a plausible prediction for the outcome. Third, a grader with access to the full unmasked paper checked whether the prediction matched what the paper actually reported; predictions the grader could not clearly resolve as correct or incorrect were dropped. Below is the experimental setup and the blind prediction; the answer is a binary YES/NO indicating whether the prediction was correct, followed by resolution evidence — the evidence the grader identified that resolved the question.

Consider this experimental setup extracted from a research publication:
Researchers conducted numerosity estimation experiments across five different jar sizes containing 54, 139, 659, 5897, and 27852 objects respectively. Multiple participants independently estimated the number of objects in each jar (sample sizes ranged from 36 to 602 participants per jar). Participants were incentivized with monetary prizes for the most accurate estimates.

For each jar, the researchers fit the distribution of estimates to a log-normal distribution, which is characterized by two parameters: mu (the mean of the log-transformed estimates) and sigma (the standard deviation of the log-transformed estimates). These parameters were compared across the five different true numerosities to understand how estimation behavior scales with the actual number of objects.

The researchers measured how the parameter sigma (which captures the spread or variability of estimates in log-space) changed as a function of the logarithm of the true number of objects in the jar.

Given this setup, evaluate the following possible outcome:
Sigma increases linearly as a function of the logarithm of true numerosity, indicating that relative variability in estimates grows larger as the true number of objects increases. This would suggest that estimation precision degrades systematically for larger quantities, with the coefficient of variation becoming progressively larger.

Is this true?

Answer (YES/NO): YES